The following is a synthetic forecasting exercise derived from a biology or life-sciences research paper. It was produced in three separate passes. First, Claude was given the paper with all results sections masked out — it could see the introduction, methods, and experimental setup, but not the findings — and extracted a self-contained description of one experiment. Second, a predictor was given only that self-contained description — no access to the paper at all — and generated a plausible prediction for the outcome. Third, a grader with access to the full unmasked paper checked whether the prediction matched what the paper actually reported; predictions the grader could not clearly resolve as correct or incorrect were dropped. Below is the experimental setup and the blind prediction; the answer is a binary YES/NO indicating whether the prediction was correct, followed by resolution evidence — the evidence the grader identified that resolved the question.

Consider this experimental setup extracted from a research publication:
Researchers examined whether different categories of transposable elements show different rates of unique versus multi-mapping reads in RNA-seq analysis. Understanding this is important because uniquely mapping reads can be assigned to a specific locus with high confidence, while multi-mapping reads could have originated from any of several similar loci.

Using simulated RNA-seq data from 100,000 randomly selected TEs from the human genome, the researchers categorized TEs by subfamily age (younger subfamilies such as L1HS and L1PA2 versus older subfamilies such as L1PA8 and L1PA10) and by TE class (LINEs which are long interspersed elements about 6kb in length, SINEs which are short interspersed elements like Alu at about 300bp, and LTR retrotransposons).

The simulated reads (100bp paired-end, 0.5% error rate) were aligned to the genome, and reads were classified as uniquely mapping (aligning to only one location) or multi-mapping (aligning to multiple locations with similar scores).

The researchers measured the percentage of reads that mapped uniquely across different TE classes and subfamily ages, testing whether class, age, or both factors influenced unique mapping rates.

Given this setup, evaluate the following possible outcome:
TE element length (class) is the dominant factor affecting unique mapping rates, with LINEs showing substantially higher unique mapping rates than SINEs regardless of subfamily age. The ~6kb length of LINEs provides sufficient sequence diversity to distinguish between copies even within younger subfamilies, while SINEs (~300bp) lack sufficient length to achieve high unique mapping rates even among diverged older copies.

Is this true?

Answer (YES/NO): NO